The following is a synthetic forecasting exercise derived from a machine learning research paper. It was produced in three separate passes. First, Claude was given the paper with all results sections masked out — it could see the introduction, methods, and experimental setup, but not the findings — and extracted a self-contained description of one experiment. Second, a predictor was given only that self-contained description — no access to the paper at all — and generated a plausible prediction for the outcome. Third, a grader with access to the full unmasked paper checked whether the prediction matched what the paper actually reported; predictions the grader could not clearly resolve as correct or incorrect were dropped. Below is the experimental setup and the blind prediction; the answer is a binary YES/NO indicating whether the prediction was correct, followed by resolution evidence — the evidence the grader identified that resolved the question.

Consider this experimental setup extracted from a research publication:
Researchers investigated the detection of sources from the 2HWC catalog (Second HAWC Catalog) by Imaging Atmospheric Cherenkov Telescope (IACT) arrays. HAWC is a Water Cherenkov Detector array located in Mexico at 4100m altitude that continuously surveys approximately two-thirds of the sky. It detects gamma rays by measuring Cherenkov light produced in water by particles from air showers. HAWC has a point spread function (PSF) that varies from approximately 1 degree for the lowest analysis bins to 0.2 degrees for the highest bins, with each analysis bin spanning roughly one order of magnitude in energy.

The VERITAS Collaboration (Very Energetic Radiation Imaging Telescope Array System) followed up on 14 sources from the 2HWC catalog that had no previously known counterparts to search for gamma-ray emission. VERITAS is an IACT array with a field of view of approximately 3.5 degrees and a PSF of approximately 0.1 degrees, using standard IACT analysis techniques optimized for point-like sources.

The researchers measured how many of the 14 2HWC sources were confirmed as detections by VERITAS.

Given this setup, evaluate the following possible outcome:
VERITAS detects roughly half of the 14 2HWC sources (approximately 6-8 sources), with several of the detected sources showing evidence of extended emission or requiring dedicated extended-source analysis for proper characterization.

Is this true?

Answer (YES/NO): NO